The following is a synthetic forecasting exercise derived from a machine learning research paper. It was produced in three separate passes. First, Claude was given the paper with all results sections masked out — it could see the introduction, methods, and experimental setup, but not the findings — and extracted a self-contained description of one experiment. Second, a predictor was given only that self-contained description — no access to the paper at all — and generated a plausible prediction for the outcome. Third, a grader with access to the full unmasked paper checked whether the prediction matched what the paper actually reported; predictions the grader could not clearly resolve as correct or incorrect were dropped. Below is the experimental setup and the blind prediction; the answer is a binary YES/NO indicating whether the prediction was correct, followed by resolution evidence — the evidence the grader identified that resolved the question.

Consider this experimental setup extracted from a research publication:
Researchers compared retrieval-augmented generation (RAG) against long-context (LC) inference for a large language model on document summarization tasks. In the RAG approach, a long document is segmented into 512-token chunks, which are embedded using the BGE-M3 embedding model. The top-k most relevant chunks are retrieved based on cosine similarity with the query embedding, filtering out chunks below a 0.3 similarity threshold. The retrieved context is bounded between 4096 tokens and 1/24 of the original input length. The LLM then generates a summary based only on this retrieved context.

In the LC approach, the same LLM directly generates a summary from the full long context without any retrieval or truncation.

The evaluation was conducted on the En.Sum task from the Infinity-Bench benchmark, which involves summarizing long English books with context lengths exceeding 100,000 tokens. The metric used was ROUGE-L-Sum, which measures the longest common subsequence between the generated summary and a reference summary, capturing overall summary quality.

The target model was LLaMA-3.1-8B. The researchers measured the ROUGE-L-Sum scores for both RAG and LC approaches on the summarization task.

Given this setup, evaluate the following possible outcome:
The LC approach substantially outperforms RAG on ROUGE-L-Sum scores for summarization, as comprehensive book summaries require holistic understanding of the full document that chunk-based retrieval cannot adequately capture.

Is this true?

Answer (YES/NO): NO